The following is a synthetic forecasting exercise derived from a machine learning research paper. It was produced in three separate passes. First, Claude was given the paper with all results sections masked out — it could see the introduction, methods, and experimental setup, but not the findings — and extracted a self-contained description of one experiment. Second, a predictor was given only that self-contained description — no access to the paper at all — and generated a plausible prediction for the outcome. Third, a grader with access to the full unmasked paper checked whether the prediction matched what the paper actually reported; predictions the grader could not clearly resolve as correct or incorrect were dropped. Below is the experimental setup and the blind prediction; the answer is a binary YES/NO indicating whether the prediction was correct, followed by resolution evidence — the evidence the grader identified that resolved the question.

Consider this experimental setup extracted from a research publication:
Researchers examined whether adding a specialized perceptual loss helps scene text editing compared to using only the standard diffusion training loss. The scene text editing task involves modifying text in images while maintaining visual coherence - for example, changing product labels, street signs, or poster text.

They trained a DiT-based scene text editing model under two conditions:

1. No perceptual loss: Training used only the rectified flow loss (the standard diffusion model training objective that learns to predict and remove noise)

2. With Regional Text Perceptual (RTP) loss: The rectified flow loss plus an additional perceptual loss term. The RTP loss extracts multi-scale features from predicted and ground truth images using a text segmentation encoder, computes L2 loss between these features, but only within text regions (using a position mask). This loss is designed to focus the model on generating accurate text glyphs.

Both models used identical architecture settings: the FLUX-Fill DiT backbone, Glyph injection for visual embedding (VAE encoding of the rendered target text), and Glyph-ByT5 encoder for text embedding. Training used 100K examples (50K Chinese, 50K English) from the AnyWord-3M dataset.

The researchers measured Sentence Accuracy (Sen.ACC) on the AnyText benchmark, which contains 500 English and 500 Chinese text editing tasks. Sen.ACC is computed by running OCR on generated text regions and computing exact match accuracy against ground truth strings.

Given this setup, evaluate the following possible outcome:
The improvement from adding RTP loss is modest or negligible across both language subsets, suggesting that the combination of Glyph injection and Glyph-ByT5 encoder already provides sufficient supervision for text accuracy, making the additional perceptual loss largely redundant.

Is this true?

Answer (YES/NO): NO